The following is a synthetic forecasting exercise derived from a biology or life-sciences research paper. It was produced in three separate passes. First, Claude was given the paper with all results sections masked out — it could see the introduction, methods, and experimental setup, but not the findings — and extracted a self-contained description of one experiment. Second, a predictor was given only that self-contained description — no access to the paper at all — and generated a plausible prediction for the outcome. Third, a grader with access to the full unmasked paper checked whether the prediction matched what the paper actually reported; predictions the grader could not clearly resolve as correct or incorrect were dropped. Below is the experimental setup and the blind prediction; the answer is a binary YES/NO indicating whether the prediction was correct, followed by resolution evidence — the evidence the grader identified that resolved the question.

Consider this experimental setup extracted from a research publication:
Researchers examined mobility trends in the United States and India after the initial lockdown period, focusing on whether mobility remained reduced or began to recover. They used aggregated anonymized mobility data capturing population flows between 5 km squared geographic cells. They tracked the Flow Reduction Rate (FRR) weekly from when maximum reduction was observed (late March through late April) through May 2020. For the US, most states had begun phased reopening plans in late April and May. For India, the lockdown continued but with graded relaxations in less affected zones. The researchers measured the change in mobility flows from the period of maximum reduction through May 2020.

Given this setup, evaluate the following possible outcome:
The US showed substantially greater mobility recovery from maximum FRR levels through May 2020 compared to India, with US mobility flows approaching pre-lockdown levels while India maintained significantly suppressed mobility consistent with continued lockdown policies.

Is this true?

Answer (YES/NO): NO